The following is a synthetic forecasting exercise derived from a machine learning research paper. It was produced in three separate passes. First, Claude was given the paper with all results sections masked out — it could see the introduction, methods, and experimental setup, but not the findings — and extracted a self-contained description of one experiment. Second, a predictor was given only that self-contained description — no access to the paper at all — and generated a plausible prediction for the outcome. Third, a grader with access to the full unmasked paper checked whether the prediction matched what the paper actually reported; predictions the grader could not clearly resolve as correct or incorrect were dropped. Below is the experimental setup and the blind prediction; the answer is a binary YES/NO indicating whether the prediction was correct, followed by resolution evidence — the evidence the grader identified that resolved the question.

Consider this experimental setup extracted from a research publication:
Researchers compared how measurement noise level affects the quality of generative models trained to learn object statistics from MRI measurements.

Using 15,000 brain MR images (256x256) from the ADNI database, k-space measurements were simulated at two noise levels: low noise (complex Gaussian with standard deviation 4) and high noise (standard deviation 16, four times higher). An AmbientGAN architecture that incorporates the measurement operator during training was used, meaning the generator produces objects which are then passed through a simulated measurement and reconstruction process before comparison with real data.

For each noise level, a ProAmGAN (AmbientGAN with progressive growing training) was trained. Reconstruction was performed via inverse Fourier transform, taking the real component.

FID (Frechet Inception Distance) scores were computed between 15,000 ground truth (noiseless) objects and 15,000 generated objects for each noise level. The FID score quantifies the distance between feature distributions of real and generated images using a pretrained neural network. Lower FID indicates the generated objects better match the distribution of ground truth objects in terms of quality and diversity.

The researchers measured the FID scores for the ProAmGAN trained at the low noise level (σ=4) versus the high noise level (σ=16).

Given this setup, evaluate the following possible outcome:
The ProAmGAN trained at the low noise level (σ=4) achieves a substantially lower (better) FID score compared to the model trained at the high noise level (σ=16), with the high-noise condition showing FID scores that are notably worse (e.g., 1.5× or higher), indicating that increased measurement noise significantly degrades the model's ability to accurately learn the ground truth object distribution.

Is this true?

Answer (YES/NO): YES